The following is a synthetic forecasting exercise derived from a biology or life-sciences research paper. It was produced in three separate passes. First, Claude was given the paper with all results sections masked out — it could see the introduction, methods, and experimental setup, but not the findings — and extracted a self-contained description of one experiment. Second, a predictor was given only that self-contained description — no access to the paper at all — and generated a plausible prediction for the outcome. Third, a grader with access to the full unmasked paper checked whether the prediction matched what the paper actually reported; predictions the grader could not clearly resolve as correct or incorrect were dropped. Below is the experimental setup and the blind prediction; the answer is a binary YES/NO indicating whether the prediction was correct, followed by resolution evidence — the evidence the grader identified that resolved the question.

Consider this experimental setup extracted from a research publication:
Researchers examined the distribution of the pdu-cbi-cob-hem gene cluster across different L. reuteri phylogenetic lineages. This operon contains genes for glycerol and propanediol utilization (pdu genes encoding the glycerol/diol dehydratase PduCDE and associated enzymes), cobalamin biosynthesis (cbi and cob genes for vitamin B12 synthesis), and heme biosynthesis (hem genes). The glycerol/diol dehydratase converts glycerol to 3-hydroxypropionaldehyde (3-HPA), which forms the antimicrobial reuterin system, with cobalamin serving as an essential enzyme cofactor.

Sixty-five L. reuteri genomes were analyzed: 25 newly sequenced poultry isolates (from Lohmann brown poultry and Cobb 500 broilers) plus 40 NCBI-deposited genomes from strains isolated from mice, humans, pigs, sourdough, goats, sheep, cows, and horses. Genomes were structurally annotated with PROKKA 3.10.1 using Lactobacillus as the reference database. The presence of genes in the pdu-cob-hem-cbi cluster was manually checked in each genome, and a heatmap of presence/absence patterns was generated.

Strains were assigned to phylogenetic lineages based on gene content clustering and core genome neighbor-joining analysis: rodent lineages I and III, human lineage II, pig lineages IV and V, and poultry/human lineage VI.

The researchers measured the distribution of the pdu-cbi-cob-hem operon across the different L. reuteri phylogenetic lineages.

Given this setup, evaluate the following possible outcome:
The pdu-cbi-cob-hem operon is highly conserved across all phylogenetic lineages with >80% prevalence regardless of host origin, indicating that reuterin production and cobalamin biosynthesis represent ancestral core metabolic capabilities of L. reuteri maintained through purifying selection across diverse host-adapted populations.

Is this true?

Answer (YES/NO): NO